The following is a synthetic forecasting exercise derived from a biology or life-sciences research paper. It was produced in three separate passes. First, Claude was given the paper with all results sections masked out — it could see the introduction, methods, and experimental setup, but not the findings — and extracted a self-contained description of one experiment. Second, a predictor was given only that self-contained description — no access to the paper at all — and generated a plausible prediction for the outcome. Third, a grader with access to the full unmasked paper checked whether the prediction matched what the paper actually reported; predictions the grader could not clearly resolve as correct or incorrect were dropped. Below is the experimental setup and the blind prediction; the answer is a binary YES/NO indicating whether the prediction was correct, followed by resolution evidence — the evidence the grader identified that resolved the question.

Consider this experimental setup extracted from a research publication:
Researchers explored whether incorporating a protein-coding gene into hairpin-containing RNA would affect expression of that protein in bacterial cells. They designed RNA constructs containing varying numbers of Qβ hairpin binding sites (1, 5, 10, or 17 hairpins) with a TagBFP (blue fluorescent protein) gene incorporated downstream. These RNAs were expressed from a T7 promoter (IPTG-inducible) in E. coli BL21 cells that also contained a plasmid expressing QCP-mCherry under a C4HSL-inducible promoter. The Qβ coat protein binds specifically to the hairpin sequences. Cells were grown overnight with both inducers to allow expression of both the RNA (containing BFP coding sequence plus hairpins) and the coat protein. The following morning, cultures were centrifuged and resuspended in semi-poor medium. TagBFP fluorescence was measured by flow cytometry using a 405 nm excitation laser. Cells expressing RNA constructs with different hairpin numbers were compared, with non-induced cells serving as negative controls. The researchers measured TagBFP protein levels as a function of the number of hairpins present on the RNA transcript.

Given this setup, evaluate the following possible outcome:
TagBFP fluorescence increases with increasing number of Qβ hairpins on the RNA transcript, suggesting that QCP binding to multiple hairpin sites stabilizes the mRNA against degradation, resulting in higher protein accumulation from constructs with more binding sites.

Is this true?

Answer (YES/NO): NO